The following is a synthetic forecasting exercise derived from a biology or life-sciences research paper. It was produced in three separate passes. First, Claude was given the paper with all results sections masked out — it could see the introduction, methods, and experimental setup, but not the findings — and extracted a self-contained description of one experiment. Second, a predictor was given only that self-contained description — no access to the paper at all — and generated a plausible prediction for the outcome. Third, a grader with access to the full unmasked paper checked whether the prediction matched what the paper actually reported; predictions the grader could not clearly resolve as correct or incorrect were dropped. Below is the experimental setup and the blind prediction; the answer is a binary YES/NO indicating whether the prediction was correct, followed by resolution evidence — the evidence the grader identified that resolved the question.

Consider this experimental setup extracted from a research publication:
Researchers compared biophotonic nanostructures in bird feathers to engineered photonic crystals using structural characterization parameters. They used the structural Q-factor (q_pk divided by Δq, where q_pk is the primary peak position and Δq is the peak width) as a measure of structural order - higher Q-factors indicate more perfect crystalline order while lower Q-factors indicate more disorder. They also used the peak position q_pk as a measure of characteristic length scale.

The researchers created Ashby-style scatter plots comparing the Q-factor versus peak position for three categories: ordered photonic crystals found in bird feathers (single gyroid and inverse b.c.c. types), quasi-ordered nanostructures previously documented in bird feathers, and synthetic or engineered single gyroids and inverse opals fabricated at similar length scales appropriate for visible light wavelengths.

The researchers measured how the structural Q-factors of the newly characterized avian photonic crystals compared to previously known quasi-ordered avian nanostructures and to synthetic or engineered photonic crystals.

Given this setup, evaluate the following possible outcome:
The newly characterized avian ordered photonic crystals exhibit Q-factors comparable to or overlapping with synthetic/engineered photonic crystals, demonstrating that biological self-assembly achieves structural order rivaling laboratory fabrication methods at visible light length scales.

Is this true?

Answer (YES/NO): YES